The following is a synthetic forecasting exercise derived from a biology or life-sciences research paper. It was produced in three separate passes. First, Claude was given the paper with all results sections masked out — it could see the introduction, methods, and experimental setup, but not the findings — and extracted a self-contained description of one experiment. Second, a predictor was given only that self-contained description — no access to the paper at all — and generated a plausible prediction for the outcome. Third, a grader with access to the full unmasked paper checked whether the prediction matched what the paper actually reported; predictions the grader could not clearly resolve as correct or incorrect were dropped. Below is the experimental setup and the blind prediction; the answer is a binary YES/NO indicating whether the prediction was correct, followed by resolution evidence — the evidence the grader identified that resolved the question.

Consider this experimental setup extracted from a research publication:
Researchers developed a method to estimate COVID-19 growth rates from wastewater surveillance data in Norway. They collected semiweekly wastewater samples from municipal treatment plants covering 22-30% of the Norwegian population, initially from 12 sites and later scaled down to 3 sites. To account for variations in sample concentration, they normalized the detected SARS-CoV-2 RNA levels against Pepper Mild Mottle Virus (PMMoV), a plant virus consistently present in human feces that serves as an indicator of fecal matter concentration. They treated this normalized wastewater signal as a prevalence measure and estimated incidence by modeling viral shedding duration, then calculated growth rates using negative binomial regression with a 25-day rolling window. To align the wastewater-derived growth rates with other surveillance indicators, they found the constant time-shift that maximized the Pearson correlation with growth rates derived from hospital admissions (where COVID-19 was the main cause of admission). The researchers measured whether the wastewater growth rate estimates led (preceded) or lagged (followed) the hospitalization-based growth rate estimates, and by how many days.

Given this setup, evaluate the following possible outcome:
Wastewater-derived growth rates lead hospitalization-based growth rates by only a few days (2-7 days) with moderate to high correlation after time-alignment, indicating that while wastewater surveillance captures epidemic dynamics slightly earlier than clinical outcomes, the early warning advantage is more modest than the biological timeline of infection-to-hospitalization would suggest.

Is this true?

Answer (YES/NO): NO